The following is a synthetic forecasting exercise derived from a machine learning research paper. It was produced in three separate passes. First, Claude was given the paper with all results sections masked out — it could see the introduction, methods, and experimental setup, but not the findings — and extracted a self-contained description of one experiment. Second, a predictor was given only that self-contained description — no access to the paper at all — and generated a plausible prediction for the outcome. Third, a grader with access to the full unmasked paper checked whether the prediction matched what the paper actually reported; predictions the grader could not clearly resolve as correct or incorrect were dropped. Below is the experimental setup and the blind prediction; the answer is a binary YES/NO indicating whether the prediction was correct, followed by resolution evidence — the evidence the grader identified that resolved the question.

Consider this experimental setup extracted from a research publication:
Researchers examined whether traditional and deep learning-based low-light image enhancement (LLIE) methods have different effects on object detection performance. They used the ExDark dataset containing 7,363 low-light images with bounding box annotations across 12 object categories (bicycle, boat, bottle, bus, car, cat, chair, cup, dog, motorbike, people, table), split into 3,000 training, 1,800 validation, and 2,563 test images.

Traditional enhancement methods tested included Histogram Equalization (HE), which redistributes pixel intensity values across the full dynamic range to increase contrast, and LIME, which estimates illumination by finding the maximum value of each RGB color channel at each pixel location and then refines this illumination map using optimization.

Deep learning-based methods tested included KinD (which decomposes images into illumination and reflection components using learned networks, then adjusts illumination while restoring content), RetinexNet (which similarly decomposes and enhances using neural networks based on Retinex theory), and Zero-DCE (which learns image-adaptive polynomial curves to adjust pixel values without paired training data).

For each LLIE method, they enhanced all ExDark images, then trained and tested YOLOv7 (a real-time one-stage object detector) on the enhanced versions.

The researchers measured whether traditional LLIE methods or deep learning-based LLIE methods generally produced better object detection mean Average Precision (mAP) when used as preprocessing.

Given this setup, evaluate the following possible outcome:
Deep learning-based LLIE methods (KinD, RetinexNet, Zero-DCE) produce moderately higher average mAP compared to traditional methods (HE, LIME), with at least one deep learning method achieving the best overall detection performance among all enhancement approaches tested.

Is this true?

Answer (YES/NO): NO